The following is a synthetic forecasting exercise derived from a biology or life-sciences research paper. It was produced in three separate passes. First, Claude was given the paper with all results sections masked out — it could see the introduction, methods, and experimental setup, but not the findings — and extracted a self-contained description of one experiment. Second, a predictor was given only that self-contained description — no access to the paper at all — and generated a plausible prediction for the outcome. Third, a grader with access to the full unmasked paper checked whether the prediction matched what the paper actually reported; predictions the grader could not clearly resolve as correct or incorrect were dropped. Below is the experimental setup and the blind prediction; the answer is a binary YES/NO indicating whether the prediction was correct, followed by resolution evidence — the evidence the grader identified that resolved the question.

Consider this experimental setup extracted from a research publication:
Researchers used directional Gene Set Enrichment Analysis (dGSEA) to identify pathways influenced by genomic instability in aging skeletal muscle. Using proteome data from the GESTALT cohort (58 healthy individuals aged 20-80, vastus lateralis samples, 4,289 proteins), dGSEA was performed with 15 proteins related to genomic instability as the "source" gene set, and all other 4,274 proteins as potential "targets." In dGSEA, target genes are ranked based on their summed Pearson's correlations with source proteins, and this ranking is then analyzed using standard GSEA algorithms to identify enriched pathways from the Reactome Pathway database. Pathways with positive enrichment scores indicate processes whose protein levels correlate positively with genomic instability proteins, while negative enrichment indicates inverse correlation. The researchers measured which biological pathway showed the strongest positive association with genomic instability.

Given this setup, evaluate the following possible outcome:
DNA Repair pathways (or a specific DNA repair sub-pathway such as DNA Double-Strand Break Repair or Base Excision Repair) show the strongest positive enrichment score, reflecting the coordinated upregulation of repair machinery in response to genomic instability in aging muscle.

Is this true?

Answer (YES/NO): NO